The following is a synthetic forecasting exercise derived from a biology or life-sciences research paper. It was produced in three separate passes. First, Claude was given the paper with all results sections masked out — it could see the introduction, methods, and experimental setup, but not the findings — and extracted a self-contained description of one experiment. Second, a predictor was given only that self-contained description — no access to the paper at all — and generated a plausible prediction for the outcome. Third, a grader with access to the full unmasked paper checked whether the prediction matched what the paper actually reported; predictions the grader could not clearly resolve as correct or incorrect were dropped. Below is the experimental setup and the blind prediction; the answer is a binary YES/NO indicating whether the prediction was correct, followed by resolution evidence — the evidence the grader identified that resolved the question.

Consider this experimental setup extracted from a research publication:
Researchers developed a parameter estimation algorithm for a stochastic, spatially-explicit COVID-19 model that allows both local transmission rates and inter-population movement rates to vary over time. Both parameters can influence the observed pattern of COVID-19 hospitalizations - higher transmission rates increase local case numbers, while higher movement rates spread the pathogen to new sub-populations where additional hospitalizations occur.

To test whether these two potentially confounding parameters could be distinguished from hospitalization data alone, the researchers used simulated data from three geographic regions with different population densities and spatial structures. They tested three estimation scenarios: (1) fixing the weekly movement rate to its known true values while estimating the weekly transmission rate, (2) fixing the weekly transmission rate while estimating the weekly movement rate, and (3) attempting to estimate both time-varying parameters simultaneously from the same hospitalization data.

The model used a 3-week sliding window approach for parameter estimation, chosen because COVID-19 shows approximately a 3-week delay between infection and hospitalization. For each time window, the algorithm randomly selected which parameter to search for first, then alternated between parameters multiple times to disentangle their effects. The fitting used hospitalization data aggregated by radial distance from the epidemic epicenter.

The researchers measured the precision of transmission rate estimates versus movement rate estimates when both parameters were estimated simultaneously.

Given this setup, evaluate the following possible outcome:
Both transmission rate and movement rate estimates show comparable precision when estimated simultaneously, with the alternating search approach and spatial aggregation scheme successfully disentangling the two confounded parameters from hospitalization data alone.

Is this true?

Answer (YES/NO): NO